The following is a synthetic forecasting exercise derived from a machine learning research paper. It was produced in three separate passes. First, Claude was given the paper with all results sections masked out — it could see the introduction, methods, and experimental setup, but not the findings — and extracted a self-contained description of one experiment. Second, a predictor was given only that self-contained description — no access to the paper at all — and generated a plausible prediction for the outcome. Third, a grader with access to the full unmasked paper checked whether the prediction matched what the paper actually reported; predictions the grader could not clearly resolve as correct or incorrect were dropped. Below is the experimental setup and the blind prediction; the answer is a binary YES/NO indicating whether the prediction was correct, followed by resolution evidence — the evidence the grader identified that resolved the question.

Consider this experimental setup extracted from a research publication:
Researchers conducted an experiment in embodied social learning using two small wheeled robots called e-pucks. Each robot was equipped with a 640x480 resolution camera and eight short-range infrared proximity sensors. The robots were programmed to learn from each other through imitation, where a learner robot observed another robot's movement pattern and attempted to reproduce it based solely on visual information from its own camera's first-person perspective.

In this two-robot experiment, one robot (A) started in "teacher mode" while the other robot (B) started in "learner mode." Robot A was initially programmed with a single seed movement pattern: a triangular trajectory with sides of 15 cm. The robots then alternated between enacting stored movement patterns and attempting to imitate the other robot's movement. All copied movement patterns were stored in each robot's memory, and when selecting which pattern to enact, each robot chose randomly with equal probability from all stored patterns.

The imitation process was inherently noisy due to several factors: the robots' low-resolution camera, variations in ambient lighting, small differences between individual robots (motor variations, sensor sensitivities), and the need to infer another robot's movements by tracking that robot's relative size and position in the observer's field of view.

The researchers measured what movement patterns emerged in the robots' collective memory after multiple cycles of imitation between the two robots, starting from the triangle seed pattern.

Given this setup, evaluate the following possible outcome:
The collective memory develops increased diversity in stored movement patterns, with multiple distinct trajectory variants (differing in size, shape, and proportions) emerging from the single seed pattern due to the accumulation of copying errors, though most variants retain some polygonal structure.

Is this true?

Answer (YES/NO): NO